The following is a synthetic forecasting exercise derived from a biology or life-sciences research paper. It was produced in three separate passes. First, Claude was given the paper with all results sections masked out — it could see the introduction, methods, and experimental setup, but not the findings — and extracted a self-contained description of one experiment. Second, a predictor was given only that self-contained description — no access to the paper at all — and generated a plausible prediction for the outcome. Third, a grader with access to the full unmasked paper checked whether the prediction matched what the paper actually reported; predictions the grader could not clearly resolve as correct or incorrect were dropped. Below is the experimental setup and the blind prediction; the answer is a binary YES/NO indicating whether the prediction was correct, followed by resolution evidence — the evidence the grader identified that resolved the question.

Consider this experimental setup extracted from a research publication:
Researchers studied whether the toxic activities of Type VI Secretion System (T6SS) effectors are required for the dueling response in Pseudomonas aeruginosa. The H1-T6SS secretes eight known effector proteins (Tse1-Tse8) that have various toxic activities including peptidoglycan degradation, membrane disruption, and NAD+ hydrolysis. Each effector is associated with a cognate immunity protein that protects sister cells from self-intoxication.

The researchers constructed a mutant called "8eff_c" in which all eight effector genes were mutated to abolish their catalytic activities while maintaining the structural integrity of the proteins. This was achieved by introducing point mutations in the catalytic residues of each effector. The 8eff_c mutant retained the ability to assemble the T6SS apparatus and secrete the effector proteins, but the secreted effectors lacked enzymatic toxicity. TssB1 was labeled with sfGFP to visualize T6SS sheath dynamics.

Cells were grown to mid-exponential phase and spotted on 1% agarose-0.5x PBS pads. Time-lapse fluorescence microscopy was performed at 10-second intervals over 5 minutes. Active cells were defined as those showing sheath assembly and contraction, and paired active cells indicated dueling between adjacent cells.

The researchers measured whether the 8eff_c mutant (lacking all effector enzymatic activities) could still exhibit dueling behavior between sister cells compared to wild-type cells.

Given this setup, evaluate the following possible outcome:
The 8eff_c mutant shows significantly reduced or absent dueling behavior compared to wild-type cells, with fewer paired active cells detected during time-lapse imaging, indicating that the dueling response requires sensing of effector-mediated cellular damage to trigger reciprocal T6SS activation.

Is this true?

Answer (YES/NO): NO